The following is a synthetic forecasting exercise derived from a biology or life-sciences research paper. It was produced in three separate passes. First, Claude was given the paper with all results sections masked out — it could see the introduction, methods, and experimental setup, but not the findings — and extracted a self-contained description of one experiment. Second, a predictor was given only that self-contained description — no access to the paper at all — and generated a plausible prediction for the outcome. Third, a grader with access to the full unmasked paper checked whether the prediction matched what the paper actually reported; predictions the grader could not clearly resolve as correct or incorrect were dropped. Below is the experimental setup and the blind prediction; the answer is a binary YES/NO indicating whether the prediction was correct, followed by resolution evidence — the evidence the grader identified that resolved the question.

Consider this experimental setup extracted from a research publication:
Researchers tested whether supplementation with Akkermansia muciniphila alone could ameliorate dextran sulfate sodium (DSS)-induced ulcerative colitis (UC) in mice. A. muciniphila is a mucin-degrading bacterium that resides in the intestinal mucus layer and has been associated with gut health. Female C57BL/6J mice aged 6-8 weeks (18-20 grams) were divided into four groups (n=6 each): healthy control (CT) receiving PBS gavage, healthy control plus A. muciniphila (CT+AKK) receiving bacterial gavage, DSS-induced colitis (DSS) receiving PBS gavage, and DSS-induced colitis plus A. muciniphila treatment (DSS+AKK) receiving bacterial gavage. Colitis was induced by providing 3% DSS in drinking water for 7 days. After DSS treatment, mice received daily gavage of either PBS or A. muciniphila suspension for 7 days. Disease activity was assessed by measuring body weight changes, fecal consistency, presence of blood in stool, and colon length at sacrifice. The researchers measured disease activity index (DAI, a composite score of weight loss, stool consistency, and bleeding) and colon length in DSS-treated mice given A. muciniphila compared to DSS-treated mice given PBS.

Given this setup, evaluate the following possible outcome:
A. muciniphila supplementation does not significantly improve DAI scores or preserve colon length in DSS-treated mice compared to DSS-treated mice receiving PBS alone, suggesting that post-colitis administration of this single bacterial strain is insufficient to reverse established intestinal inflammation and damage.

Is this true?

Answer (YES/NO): NO